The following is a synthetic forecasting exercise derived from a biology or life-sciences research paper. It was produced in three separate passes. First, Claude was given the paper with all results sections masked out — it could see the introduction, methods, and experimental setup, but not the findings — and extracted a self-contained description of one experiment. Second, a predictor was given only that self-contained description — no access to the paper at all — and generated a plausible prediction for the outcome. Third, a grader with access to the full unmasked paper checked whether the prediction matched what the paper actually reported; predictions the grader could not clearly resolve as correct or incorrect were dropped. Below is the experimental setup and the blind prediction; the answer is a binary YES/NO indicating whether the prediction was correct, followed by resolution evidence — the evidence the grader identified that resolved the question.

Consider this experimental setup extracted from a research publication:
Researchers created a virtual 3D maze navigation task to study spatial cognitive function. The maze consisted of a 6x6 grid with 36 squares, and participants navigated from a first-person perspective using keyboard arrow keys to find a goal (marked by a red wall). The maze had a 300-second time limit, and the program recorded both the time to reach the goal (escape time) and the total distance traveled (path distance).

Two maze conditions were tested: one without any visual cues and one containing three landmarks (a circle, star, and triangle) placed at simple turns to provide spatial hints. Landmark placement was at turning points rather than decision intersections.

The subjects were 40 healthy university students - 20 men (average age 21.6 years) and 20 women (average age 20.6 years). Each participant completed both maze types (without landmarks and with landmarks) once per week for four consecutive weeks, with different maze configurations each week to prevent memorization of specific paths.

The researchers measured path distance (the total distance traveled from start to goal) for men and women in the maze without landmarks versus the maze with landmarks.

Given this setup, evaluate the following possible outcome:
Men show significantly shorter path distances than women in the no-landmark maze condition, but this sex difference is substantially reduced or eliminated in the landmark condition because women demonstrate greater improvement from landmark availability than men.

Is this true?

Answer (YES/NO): YES